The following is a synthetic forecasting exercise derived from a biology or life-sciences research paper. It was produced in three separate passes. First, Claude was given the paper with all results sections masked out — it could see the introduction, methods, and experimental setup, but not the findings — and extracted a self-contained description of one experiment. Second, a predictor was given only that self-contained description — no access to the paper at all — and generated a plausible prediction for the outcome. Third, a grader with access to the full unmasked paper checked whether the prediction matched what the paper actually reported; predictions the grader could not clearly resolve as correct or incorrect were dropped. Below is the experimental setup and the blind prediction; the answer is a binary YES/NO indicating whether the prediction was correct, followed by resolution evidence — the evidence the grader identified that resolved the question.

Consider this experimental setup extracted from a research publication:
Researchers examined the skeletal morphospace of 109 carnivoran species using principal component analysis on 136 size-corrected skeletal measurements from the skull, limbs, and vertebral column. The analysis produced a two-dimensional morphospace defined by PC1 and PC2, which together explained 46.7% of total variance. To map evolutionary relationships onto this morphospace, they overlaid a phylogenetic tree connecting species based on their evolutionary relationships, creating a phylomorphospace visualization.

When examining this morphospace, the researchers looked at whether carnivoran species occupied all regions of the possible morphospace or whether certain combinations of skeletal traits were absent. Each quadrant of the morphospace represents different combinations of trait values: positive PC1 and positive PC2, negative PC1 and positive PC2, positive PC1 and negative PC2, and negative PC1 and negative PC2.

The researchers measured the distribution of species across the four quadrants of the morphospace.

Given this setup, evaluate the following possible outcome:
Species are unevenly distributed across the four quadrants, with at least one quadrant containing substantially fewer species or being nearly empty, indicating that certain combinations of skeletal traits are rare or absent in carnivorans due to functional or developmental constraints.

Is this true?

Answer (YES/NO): YES